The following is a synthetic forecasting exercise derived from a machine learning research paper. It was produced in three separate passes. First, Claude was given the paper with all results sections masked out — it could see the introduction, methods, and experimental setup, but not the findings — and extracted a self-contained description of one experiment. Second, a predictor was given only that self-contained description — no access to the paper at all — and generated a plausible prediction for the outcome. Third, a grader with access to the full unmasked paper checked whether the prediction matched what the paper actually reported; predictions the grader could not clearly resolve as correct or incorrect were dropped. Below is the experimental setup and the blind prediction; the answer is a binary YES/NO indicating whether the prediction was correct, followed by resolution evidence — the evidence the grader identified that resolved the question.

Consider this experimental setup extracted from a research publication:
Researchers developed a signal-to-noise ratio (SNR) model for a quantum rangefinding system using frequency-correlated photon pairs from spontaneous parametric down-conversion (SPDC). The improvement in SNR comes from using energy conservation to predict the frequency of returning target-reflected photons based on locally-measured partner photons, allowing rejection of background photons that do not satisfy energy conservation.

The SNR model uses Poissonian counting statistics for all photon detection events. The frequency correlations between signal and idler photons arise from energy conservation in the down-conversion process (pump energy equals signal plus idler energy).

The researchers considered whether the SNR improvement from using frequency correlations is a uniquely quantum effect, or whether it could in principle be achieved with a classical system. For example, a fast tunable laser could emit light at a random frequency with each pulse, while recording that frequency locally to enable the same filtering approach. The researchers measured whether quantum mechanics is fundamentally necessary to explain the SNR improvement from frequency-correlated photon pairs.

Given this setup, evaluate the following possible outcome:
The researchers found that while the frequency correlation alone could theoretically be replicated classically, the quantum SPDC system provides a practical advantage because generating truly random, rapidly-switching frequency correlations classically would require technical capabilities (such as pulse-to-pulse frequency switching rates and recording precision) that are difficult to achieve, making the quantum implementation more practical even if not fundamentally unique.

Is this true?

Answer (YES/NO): NO